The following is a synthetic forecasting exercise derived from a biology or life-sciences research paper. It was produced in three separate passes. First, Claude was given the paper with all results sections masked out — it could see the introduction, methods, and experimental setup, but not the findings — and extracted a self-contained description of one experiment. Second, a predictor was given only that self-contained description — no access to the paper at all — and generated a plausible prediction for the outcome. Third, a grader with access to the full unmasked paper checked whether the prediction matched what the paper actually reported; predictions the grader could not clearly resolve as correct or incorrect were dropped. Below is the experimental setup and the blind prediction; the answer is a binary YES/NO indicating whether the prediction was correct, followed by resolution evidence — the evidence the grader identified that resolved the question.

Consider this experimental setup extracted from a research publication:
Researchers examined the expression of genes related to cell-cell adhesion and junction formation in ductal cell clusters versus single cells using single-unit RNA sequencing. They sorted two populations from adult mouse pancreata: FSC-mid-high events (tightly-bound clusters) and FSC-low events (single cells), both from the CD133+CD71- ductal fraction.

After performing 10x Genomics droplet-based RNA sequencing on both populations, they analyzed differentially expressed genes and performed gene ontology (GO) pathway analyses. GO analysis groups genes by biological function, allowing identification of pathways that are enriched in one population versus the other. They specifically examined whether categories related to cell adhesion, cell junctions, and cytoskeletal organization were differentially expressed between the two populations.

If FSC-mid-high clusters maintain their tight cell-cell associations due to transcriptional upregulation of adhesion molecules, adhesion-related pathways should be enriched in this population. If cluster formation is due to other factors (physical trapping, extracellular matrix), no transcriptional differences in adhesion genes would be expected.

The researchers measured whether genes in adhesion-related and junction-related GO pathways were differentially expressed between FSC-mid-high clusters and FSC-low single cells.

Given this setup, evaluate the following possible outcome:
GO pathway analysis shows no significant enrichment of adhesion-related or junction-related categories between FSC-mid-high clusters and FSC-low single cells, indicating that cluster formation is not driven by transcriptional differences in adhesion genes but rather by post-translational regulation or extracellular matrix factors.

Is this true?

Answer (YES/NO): NO